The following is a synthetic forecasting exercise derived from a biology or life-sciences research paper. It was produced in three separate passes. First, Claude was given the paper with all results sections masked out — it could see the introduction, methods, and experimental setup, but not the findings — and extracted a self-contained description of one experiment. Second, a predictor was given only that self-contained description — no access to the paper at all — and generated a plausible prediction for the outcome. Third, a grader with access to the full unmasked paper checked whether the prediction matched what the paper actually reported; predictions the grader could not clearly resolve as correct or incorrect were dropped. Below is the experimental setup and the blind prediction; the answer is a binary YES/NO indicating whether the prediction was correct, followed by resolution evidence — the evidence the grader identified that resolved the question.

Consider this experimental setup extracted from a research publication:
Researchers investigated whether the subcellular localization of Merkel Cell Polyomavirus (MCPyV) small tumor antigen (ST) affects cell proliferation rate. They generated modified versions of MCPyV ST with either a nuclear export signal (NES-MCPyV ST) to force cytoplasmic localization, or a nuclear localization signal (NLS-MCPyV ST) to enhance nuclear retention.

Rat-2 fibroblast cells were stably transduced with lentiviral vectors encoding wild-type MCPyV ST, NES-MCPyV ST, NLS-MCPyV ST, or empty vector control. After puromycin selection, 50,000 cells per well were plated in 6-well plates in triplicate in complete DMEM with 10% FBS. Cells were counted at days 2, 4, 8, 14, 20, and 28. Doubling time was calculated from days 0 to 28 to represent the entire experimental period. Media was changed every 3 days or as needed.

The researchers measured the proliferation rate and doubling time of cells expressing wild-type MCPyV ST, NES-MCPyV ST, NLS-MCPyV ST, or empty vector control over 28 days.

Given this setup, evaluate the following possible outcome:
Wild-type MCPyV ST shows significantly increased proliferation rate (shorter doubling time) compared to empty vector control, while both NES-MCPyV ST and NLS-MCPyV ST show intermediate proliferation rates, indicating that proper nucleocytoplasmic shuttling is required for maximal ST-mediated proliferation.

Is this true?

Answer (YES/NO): NO